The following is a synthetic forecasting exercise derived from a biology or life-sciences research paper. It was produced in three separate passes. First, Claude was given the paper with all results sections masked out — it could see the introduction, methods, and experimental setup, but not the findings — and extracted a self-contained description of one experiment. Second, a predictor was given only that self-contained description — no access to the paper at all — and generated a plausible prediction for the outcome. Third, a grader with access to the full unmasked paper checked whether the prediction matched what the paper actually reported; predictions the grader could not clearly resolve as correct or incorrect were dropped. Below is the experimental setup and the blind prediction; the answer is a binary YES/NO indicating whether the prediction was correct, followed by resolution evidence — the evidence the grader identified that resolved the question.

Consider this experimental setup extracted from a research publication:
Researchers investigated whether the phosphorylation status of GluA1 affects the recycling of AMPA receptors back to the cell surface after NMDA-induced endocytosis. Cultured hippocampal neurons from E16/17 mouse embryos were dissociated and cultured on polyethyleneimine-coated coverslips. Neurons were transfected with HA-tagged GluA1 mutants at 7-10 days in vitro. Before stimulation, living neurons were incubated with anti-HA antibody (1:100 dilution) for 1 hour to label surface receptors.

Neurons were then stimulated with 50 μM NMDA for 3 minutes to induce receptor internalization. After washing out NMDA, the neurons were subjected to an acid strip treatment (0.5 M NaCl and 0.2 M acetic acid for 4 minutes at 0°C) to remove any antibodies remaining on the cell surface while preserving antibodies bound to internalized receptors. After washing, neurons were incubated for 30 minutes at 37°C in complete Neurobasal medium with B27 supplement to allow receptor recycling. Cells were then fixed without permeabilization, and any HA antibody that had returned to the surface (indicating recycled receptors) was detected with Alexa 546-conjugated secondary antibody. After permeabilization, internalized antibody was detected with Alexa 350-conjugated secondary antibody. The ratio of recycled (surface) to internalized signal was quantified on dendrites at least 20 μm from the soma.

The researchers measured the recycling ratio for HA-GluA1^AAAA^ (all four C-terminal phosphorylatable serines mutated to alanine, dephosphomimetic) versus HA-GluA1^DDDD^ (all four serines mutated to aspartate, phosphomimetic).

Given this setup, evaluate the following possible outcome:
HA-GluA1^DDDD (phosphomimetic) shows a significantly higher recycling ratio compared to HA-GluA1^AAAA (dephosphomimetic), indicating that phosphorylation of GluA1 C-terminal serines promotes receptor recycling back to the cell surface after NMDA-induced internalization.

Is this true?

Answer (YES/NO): YES